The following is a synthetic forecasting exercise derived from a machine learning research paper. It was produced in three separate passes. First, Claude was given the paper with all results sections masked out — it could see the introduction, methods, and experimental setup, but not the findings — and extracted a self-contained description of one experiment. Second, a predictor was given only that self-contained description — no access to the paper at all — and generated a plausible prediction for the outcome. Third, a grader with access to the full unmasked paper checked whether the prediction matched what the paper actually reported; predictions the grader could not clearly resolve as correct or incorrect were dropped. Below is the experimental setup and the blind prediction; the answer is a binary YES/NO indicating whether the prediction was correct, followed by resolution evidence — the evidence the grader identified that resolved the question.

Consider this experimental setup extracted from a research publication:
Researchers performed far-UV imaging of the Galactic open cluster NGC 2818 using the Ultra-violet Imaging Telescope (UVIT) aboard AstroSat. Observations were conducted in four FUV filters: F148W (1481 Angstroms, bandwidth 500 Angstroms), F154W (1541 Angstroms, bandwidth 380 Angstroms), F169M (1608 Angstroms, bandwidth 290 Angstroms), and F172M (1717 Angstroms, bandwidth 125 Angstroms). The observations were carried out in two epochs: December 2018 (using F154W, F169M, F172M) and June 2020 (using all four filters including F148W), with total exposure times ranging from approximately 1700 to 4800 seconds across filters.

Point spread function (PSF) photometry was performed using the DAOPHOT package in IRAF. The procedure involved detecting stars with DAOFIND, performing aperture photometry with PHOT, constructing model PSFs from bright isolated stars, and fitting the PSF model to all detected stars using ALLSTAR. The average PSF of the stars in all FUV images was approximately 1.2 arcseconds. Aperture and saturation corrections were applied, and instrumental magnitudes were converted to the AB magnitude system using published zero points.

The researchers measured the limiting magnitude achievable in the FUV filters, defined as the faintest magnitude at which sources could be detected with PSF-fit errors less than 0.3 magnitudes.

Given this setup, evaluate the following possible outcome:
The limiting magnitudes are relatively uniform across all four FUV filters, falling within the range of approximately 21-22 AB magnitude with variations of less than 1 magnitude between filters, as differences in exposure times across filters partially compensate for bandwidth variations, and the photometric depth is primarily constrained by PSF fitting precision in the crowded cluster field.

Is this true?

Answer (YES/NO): YES